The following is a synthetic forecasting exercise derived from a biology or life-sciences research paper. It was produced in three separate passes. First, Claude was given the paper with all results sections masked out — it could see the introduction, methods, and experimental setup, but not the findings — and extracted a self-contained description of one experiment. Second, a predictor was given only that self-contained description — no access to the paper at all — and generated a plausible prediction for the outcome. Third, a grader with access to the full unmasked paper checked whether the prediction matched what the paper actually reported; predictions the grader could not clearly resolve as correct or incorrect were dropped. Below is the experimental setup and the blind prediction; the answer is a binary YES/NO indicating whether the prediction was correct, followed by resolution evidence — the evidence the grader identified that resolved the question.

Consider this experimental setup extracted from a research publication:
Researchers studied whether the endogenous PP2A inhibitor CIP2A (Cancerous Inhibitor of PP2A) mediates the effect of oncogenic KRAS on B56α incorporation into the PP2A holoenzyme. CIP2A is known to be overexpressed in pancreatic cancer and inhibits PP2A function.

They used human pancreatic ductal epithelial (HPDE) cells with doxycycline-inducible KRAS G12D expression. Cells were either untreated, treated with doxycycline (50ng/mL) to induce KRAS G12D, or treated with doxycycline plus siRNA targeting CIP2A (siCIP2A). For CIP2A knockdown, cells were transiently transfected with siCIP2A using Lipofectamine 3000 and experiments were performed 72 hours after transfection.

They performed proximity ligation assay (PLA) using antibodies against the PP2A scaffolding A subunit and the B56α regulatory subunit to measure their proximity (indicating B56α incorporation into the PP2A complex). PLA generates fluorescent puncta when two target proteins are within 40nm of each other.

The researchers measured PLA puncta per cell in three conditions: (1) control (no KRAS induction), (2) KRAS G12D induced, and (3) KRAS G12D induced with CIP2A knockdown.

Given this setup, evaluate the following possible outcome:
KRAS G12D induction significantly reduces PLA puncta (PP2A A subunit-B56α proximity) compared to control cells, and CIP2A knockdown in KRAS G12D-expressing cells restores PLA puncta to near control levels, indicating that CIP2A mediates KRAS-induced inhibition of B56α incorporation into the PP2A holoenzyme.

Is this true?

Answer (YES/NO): YES